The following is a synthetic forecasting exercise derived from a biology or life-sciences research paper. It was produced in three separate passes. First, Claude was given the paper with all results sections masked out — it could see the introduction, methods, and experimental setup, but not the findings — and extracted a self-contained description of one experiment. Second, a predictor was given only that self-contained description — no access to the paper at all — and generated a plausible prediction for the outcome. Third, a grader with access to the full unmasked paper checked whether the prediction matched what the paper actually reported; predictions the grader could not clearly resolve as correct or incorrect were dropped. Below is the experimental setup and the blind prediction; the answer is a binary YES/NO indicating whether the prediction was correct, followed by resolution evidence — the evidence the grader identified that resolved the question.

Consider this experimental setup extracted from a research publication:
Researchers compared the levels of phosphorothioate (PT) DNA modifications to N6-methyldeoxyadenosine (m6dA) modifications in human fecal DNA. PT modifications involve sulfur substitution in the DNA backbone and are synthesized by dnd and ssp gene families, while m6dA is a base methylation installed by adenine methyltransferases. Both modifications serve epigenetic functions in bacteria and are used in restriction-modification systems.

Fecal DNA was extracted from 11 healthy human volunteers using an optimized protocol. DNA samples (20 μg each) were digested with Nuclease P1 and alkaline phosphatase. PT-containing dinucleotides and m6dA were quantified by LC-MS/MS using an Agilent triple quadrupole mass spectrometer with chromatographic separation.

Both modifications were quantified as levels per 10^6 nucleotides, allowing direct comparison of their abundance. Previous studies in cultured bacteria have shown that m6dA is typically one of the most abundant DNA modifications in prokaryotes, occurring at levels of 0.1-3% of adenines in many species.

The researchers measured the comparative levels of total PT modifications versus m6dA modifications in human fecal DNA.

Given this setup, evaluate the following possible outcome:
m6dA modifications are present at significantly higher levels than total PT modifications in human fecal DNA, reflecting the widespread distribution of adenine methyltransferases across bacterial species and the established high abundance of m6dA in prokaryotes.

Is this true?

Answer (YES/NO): YES